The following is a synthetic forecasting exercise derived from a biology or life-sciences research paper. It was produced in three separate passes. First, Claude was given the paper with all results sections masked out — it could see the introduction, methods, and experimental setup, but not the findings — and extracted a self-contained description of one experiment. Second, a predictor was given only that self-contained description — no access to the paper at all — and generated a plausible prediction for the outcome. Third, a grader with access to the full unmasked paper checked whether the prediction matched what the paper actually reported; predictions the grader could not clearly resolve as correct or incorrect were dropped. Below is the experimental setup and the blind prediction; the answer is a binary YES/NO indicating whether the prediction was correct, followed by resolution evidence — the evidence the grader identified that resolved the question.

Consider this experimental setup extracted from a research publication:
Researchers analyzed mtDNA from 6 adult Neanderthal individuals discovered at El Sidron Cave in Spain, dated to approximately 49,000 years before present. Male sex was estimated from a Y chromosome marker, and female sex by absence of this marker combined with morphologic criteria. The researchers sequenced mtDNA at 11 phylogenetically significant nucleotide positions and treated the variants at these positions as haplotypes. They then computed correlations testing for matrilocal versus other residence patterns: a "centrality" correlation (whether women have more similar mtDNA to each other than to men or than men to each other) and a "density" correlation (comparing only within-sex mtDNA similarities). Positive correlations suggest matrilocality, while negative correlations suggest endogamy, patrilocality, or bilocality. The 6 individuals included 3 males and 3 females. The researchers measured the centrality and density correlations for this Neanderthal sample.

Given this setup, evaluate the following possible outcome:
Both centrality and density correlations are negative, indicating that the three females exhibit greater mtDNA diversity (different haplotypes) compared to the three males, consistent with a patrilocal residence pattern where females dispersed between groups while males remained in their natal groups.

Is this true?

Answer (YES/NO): YES